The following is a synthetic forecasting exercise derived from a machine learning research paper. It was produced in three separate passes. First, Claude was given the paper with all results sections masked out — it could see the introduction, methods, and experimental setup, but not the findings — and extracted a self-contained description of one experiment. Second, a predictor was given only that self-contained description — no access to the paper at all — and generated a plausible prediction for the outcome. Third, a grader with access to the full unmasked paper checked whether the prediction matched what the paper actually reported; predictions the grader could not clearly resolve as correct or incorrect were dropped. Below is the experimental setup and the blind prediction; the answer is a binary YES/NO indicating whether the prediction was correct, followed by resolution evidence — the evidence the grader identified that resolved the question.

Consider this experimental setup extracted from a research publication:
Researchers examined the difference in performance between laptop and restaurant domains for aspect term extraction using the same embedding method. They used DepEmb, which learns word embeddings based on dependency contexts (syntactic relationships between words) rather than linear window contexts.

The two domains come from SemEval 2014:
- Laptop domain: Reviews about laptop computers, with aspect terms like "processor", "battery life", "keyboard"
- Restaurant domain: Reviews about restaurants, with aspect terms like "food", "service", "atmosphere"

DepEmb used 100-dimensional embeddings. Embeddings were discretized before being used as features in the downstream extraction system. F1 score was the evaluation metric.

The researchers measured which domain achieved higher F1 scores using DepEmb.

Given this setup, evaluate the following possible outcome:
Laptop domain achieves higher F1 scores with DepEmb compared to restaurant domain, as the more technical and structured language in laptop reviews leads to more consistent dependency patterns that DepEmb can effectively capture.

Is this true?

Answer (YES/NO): NO